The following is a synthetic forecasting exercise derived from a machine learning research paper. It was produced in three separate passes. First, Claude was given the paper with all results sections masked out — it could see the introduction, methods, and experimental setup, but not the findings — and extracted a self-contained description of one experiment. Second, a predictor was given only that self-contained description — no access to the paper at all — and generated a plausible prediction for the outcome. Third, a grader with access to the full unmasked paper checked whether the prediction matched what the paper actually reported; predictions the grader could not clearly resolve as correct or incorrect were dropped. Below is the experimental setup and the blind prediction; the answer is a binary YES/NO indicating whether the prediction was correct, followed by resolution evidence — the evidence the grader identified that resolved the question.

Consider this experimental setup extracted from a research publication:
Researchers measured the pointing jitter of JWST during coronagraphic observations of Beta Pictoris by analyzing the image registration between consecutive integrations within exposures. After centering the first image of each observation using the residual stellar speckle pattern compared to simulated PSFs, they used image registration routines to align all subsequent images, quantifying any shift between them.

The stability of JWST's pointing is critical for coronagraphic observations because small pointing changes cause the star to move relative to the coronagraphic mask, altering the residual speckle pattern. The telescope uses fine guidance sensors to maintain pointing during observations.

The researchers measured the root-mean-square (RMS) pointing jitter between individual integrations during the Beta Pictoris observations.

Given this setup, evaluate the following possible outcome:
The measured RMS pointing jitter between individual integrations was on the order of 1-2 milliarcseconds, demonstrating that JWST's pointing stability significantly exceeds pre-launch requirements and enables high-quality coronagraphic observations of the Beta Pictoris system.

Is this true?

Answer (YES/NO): YES